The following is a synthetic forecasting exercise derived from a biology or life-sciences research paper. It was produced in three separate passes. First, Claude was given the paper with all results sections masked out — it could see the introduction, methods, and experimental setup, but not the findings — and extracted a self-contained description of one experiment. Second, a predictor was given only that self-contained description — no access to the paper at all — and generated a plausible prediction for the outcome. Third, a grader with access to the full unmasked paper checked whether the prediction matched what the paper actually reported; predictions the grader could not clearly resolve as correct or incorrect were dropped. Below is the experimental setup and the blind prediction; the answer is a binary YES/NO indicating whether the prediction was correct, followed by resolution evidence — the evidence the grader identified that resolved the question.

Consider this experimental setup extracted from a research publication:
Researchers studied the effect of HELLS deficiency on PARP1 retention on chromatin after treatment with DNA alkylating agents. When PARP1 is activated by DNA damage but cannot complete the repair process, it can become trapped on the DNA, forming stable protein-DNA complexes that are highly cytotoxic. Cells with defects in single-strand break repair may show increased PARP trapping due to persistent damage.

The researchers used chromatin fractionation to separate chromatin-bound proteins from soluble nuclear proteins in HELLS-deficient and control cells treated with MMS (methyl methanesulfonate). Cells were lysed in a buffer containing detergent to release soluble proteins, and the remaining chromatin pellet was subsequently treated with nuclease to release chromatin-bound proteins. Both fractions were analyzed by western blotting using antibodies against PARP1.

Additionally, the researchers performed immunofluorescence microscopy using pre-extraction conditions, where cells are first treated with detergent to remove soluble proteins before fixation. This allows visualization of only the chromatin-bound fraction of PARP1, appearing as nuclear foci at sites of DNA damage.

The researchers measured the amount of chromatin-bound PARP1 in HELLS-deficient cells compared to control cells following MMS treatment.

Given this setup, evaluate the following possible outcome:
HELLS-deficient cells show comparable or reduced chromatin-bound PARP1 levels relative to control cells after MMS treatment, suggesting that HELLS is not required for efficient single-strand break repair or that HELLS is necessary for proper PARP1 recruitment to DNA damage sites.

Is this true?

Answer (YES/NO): NO